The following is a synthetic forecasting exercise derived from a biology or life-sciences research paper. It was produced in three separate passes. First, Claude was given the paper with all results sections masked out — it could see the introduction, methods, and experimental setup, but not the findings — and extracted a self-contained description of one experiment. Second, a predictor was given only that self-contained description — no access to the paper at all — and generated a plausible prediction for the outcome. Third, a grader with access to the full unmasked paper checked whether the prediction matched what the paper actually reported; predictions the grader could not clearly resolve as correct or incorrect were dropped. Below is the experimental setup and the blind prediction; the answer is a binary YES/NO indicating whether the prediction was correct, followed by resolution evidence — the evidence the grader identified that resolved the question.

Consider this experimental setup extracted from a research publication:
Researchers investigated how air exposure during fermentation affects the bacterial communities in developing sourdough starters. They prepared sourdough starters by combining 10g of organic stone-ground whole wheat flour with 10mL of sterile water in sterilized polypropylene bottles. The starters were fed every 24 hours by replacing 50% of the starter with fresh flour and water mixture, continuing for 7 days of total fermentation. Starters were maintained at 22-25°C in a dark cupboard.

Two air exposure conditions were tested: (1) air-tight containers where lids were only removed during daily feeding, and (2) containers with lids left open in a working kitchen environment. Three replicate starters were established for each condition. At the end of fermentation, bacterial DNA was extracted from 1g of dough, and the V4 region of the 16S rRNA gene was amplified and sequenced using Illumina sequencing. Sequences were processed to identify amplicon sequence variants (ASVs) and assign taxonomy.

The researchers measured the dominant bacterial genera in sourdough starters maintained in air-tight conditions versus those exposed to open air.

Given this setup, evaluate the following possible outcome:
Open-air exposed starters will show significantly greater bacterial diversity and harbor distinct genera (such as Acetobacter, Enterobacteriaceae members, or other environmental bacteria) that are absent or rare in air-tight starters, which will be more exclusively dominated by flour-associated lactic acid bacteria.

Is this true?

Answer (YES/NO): NO